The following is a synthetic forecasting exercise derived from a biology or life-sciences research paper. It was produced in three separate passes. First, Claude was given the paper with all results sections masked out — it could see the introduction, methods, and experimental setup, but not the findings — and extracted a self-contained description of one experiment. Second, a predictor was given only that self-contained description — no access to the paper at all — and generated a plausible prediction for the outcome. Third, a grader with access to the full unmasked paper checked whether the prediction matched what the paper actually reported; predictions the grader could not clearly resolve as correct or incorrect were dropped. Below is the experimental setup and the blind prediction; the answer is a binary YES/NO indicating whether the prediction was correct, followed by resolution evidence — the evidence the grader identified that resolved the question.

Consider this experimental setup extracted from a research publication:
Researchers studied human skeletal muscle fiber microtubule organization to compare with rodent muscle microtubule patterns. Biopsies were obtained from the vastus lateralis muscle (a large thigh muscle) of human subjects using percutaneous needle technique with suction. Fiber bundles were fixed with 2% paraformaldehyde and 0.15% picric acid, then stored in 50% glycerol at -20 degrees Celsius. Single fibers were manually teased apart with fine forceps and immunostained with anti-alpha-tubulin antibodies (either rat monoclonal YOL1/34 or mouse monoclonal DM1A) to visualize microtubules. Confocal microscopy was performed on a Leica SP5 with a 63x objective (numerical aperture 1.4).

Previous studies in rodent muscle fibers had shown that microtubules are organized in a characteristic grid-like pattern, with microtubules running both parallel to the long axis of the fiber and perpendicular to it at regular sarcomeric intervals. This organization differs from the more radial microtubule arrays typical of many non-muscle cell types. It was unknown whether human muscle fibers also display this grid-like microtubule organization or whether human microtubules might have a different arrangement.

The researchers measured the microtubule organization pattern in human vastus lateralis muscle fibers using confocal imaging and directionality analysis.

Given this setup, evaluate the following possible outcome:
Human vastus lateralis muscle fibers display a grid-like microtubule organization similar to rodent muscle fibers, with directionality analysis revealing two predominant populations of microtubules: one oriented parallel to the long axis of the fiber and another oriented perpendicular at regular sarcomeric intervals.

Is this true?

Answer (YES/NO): YES